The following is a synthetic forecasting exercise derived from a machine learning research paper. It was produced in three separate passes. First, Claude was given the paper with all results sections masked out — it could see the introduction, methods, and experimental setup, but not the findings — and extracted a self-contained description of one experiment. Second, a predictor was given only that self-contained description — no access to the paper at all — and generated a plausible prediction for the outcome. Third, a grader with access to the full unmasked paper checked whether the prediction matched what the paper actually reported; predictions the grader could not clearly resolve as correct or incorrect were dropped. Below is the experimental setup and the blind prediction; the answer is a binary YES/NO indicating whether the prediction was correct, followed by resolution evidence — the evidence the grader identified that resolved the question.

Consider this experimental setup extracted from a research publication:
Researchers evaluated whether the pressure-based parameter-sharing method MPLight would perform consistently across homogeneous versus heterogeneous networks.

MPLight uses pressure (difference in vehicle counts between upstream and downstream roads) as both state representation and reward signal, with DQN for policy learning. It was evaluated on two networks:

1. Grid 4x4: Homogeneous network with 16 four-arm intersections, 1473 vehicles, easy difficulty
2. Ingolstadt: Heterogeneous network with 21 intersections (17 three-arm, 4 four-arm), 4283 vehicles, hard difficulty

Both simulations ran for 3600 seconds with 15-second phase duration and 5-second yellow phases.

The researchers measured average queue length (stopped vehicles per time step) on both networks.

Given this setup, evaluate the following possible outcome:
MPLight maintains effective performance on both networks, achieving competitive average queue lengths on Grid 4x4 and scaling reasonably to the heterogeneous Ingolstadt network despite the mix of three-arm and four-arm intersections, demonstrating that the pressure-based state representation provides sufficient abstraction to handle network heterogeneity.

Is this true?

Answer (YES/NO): NO